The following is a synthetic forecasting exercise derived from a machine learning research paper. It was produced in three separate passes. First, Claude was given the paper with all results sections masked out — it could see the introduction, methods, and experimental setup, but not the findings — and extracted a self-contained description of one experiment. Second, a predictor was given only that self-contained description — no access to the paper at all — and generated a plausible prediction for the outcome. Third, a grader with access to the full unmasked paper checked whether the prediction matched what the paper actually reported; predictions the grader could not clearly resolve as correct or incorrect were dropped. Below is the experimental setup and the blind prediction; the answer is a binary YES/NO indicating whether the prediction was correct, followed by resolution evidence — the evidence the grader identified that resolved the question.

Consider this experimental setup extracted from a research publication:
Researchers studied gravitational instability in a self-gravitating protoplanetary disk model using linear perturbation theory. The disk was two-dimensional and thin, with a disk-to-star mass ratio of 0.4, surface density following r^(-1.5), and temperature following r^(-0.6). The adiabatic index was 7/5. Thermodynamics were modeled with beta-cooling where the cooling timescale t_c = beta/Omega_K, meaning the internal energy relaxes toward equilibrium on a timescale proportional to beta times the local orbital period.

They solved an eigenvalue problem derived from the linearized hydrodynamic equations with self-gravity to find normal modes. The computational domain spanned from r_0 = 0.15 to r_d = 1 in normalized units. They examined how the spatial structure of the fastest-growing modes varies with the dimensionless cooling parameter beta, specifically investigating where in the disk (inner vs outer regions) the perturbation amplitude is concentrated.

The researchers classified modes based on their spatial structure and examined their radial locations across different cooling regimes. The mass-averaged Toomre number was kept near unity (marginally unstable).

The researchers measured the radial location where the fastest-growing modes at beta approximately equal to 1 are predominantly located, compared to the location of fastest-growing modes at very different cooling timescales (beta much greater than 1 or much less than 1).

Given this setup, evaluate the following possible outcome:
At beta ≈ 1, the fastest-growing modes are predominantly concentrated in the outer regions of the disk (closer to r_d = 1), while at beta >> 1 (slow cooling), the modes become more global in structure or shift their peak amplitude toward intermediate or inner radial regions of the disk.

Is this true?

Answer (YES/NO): NO